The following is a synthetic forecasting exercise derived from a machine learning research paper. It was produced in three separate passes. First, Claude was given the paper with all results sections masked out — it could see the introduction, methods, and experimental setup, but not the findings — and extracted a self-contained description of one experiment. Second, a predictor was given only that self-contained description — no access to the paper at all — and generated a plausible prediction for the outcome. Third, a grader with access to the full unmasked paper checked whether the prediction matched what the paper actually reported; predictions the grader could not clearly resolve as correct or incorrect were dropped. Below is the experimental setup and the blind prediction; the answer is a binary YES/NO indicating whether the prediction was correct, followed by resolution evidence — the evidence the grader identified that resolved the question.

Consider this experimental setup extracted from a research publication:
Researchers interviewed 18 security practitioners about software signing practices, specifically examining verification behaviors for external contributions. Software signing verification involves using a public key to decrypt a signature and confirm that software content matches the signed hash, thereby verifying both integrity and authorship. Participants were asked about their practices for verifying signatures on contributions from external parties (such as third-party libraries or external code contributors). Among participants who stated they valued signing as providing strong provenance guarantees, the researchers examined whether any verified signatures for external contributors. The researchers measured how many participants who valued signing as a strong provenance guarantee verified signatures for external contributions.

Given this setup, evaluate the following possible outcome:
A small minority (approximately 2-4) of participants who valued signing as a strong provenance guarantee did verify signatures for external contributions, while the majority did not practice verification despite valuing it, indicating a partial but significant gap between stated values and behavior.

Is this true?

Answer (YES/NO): NO